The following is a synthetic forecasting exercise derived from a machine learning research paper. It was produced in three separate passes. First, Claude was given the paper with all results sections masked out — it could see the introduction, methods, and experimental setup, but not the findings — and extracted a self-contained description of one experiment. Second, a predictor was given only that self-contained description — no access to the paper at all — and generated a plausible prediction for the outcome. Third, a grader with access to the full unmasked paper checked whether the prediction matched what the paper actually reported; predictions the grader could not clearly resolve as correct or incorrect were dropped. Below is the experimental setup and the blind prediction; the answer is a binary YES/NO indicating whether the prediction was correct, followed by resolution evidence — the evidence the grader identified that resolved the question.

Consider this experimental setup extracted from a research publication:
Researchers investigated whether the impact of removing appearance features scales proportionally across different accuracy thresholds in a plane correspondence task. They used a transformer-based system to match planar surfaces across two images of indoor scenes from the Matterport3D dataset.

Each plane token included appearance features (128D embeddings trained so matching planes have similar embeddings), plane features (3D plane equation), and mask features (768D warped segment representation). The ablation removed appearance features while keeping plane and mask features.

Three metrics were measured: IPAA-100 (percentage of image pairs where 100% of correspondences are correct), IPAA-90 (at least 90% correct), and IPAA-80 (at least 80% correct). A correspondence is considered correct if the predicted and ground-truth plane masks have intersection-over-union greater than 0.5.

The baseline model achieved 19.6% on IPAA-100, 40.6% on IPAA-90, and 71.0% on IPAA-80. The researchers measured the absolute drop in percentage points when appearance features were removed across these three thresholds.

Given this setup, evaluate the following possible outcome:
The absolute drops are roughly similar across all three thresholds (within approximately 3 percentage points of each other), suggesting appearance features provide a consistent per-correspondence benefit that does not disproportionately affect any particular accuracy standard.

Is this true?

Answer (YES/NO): NO